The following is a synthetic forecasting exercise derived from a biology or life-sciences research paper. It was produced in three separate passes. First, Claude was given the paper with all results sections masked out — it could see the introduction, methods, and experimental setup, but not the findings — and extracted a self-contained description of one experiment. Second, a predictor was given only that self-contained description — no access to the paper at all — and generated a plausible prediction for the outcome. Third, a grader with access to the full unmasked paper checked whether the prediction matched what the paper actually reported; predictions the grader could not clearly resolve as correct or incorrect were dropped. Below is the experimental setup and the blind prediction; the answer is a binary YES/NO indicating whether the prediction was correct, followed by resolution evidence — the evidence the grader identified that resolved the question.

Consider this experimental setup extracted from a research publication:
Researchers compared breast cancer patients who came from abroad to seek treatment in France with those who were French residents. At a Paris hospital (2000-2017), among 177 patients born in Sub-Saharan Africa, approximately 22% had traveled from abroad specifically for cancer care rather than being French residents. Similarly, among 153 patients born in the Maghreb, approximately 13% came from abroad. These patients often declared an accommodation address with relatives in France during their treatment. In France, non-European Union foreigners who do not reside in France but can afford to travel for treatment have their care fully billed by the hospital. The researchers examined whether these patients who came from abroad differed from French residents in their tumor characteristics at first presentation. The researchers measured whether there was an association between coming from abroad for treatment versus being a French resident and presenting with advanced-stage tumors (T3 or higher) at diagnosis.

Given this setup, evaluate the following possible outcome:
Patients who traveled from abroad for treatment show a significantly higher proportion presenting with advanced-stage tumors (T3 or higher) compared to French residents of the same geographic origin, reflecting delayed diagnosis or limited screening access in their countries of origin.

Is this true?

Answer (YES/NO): YES